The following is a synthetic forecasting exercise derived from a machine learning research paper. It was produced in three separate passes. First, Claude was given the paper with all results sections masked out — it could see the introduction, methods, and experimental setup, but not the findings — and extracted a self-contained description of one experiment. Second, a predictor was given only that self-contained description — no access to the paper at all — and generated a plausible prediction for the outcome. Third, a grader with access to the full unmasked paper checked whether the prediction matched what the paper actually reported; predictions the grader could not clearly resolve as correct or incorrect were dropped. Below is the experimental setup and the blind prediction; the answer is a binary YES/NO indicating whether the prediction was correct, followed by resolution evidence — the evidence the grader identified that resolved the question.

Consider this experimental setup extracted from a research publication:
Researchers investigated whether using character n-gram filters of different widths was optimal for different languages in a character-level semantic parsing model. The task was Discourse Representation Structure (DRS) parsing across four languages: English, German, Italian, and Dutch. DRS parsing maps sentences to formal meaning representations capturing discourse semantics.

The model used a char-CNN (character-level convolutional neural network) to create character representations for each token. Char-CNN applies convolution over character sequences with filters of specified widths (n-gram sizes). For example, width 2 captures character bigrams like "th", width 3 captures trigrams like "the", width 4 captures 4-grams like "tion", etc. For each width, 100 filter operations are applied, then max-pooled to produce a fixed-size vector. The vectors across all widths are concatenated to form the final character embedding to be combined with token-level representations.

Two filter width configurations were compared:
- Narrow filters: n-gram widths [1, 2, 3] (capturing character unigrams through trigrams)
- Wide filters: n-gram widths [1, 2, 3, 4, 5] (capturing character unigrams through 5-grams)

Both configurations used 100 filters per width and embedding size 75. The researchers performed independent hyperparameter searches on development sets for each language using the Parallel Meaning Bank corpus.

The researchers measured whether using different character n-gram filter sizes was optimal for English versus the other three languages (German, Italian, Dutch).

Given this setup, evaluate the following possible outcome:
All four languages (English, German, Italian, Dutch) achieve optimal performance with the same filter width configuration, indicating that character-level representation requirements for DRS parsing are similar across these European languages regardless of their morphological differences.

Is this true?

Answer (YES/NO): NO